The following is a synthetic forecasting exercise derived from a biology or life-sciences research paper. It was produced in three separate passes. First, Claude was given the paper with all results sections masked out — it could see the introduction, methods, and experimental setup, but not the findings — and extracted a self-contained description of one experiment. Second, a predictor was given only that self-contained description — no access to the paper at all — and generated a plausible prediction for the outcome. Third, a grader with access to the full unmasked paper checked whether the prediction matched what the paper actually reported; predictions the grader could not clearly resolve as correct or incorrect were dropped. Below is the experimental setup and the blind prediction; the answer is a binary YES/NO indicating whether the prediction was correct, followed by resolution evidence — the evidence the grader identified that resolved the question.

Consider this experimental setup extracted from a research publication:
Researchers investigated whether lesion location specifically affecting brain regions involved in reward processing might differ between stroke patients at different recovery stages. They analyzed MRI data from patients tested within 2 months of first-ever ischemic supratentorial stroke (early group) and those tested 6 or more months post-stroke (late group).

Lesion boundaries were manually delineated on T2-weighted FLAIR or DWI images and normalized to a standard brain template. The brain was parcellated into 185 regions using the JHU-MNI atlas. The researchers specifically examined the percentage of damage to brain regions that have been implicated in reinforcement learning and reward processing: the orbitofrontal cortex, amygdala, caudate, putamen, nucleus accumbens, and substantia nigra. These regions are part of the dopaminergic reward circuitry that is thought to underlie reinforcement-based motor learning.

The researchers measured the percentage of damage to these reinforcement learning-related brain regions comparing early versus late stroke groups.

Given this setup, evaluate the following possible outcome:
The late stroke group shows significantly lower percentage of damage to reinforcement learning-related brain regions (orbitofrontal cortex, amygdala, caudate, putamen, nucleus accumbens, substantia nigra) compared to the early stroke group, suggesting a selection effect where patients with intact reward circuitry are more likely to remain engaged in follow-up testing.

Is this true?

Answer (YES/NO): NO